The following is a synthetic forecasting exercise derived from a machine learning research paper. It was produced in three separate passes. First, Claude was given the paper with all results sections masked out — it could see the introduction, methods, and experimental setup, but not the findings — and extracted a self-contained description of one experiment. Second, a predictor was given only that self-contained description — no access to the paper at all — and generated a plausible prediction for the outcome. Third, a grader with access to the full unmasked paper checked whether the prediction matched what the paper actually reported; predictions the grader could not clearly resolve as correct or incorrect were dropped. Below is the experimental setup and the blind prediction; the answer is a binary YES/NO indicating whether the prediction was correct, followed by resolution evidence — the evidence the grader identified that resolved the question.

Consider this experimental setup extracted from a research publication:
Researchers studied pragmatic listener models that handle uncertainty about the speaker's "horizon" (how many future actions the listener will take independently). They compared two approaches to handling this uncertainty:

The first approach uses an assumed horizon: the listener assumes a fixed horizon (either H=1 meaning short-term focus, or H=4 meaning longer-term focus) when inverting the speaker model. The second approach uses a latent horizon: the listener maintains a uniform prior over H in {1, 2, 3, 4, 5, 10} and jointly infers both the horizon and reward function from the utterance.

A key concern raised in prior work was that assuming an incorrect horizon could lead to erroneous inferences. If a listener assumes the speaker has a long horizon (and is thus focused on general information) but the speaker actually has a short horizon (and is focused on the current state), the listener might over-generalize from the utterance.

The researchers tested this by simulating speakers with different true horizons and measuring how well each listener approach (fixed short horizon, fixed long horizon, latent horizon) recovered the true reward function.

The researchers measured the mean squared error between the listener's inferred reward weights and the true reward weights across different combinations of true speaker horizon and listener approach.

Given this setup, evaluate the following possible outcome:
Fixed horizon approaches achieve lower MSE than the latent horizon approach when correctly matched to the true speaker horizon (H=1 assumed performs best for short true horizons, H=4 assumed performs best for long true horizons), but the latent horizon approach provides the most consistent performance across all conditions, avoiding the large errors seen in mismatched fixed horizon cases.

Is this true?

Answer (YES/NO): NO